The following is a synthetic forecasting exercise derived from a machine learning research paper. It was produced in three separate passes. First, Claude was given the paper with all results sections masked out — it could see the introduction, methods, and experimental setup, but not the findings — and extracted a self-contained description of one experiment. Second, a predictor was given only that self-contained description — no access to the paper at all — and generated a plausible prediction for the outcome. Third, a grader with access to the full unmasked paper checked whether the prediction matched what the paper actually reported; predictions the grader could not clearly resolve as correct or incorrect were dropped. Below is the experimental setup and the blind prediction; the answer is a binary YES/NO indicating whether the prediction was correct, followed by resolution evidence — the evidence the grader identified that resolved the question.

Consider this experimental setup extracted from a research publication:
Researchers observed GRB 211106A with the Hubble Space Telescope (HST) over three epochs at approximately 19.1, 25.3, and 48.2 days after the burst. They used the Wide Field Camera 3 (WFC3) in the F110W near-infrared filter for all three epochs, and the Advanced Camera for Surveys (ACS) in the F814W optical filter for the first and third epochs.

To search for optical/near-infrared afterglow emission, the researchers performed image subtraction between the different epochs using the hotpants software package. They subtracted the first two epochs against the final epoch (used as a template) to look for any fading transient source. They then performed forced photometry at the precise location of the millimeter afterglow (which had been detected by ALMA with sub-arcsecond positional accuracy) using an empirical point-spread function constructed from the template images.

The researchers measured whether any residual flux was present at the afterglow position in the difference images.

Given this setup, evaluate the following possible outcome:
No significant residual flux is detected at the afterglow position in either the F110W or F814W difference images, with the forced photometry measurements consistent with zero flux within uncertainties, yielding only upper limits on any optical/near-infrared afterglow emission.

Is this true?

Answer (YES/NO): YES